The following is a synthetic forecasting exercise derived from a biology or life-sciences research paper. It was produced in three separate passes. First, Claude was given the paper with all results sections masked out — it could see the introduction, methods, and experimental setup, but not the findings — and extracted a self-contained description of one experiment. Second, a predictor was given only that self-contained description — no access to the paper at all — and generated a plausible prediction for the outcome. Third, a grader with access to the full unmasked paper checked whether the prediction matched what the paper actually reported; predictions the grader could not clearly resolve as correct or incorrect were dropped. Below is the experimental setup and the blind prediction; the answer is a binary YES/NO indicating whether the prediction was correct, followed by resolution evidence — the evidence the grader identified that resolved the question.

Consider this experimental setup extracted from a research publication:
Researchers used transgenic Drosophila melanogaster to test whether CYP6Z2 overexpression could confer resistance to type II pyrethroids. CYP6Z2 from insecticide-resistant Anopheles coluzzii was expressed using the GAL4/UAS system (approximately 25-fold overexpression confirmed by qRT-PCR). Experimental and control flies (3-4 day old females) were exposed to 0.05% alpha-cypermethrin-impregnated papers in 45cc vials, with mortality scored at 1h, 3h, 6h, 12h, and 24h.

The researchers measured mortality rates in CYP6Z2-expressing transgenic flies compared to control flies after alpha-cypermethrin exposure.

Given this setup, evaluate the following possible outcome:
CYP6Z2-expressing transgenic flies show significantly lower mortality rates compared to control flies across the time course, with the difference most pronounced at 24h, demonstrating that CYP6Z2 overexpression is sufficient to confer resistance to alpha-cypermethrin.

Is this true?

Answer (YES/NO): NO